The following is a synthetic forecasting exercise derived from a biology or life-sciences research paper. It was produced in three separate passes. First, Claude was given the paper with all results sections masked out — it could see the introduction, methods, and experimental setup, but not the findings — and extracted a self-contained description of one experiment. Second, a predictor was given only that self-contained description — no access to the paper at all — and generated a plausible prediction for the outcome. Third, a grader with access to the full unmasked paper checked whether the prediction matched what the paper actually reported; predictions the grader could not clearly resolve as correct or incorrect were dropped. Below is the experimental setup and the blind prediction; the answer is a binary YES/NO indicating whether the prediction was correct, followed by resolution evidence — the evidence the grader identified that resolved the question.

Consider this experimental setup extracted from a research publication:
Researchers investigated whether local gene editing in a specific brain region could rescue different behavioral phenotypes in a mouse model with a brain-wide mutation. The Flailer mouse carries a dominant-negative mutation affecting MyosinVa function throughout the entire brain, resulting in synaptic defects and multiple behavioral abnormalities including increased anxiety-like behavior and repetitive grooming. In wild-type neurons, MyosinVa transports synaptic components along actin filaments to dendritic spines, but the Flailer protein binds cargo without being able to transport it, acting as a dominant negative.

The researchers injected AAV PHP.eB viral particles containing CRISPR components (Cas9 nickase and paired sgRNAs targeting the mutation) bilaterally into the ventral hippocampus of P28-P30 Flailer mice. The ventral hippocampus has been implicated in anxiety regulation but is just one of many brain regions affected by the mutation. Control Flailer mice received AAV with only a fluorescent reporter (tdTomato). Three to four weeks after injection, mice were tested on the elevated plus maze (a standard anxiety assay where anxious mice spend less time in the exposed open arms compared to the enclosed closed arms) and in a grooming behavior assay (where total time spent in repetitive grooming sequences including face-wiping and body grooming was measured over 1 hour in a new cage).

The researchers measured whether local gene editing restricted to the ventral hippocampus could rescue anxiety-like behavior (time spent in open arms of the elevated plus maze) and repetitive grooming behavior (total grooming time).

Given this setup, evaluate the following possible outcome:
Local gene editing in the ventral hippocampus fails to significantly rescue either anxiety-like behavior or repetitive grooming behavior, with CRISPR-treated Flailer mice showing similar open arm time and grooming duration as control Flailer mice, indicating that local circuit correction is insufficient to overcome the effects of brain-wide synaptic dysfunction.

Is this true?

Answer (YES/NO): NO